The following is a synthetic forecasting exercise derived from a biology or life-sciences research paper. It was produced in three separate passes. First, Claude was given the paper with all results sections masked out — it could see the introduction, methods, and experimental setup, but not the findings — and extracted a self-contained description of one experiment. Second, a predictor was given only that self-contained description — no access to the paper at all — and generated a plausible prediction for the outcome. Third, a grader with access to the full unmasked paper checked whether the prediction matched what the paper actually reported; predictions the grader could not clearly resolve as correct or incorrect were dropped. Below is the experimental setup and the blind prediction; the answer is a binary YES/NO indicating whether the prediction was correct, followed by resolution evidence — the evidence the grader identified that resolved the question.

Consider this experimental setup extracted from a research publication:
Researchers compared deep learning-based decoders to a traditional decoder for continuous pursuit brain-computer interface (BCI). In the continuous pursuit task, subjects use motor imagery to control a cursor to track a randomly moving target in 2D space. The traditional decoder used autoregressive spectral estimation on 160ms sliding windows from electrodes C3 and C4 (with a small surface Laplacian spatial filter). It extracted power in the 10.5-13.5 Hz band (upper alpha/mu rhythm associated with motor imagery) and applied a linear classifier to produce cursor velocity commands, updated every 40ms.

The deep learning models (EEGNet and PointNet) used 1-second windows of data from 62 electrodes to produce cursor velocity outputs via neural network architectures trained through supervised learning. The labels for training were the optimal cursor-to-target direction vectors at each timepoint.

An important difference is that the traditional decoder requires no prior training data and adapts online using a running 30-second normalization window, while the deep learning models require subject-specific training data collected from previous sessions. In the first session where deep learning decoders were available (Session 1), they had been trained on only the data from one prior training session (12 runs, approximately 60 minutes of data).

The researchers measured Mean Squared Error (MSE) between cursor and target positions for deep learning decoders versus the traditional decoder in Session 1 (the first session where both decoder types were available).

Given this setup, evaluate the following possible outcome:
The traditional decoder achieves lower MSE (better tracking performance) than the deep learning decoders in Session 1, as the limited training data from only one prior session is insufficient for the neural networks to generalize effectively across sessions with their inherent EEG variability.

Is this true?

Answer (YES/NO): NO